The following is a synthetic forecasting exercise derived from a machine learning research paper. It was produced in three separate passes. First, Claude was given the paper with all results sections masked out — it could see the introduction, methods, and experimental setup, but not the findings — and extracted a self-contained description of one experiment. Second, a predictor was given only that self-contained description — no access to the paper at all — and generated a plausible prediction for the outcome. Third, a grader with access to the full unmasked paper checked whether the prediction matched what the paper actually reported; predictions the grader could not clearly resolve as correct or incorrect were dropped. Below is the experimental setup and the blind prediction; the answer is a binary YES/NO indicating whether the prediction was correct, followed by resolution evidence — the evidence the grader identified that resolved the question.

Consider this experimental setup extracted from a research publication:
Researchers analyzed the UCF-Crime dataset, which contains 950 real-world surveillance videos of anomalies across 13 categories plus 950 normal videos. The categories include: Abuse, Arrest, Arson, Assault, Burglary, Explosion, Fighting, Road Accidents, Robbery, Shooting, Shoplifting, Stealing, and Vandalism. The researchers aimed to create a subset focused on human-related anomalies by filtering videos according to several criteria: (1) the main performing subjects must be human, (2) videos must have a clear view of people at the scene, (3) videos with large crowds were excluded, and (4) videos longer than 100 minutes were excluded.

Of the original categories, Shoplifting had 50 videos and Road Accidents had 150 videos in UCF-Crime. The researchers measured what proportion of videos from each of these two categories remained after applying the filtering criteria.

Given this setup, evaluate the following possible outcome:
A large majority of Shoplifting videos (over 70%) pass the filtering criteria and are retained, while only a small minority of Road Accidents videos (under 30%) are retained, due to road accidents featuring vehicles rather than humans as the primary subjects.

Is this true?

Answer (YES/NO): NO